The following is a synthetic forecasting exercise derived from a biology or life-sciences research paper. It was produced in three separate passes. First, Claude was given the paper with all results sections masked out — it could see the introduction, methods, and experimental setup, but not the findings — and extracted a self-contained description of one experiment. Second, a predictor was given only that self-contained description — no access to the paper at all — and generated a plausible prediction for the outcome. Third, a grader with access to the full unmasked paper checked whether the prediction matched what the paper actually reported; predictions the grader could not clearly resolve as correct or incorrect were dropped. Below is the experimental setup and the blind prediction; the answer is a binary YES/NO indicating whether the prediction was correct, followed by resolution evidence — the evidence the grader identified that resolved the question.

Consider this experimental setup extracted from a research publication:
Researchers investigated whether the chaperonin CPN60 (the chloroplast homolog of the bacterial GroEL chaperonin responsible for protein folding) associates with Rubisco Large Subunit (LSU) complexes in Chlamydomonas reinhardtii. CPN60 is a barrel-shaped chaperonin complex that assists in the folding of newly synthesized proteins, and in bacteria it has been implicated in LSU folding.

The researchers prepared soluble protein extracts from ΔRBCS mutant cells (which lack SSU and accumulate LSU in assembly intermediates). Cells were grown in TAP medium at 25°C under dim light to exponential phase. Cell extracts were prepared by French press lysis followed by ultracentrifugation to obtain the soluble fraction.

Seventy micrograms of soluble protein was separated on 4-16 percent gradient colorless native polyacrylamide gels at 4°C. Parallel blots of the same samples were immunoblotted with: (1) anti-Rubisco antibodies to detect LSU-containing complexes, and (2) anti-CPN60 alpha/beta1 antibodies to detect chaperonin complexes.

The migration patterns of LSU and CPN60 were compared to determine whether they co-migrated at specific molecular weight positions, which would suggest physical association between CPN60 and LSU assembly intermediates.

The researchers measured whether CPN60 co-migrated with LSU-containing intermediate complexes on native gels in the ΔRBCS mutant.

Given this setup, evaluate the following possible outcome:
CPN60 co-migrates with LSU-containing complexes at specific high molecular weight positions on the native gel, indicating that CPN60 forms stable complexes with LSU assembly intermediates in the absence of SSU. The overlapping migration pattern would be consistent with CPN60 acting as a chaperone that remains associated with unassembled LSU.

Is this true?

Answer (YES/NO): YES